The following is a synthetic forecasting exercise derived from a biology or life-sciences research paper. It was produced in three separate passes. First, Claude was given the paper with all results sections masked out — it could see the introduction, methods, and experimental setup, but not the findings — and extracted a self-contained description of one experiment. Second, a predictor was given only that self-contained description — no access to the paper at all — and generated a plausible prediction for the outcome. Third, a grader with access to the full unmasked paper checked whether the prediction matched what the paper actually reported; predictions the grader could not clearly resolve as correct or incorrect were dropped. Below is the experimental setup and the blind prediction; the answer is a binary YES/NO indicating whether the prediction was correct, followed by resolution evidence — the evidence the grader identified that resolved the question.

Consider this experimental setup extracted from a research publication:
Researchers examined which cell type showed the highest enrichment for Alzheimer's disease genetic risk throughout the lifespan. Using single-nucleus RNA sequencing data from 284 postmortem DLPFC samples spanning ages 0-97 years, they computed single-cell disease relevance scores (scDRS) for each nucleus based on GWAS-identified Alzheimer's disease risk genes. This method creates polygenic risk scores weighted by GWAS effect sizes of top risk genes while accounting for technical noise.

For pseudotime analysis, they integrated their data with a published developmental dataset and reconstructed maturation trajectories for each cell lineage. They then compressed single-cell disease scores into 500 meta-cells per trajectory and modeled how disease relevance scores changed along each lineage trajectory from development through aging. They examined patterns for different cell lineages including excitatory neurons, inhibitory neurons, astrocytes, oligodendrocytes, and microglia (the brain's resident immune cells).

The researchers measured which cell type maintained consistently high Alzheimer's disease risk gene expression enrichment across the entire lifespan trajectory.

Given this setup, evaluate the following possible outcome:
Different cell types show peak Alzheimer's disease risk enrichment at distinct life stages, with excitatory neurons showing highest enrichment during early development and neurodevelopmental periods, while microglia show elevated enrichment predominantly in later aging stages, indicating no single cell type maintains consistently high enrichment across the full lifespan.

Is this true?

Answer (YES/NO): NO